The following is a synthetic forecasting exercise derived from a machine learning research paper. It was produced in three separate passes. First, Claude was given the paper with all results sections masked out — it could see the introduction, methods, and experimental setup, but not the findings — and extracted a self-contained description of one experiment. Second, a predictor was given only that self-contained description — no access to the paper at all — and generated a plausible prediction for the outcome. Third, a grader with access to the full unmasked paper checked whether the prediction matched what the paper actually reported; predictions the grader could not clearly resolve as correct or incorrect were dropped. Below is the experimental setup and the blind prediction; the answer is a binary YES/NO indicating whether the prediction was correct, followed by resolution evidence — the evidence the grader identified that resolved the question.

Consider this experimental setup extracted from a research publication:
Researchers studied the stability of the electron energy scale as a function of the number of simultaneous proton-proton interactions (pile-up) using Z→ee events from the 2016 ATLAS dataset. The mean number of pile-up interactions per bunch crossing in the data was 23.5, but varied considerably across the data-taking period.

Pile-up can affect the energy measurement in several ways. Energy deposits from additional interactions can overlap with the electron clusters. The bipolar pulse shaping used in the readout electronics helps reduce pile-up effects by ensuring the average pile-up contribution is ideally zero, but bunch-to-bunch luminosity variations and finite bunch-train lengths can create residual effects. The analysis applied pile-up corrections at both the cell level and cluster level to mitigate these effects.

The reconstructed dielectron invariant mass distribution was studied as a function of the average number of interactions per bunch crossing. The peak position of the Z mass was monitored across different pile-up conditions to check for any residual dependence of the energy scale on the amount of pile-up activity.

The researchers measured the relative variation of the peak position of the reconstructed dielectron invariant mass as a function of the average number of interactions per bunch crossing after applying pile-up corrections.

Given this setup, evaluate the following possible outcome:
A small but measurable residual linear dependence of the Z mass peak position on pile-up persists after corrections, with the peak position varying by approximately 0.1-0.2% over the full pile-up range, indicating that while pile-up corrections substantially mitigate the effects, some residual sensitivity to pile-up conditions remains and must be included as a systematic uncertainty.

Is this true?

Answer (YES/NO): NO